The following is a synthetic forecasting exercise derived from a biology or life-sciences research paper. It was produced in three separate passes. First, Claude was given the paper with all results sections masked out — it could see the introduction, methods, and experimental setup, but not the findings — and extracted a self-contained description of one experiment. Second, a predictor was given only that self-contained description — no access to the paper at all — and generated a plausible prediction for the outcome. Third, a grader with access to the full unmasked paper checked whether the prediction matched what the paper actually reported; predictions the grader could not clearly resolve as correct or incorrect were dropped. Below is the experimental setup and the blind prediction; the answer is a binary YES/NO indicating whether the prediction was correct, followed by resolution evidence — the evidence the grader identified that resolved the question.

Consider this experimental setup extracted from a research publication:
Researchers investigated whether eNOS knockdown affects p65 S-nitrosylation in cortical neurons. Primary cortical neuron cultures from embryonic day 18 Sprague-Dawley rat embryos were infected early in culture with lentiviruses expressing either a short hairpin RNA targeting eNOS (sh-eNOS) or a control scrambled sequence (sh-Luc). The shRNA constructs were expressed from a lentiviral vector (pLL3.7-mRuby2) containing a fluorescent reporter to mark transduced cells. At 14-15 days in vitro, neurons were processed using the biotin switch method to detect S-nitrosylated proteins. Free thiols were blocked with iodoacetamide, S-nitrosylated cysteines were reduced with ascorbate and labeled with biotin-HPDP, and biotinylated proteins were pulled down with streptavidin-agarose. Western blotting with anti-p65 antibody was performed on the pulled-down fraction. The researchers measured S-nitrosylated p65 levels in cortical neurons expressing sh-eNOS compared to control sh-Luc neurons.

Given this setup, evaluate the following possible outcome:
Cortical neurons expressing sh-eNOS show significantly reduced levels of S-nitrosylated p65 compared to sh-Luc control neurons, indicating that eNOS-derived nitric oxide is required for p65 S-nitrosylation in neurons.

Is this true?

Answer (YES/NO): YES